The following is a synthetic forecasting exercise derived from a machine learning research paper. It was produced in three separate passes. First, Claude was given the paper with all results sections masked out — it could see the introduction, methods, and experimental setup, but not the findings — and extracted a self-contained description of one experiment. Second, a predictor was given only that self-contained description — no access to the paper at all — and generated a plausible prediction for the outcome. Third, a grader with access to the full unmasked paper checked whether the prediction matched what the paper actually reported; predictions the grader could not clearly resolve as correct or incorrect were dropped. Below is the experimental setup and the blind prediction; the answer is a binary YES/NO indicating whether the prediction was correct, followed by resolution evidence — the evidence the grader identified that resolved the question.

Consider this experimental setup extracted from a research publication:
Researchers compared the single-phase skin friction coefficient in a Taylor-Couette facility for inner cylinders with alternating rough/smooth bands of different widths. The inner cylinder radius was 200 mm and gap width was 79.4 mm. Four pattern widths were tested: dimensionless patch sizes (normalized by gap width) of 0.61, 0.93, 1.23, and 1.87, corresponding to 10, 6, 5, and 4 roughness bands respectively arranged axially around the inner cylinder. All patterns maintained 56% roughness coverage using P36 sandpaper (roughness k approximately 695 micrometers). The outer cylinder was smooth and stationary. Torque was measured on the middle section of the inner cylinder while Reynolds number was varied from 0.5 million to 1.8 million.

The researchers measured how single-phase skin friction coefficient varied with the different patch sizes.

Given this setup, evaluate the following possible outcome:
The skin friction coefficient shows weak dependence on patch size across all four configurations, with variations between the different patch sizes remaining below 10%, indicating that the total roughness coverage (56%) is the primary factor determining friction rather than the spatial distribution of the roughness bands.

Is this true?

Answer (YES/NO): NO